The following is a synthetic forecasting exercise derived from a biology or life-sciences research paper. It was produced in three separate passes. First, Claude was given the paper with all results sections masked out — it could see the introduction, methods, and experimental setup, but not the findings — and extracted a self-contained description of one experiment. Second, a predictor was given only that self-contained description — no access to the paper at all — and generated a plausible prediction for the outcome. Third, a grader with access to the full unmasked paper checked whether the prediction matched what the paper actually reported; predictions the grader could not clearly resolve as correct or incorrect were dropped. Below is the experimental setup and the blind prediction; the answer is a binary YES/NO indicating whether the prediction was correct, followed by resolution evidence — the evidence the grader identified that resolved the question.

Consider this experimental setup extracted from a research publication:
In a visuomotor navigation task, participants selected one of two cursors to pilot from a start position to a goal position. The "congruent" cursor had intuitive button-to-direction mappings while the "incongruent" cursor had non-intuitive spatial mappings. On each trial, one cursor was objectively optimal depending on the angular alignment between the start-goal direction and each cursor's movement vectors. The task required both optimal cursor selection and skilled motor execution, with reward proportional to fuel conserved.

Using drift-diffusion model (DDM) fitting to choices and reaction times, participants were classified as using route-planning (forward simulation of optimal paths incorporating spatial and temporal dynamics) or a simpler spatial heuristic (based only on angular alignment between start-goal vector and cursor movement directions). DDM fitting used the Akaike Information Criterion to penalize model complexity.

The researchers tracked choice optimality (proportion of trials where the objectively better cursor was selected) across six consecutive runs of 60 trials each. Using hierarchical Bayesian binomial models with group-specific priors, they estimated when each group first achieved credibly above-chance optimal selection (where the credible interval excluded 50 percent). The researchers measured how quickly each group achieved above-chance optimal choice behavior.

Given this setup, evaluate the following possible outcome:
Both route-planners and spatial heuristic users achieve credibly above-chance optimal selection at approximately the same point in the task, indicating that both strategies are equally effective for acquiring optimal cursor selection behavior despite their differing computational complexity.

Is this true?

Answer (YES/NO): NO